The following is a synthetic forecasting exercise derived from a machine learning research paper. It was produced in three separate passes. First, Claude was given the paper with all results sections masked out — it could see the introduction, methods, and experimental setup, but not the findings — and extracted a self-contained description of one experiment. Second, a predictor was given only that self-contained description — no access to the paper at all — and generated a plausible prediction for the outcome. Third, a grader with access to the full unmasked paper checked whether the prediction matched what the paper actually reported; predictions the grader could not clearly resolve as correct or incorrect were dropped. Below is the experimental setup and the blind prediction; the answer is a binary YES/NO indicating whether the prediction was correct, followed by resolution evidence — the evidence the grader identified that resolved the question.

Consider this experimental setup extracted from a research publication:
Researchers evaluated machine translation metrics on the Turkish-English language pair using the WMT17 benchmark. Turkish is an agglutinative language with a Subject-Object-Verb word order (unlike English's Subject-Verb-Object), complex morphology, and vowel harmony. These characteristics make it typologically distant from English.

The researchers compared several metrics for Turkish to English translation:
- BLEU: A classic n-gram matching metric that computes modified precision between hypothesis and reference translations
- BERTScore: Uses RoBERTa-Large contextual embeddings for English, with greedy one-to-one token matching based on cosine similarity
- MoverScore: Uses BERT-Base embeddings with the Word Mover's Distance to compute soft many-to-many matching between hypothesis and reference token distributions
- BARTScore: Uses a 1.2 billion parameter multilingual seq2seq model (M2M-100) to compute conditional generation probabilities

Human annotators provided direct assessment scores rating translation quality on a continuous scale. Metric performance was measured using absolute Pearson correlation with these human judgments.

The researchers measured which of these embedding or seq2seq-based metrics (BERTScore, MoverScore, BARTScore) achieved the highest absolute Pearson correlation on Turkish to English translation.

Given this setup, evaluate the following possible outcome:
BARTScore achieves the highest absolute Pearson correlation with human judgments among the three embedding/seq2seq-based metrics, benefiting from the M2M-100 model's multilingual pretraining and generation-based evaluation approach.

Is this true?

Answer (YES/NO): NO